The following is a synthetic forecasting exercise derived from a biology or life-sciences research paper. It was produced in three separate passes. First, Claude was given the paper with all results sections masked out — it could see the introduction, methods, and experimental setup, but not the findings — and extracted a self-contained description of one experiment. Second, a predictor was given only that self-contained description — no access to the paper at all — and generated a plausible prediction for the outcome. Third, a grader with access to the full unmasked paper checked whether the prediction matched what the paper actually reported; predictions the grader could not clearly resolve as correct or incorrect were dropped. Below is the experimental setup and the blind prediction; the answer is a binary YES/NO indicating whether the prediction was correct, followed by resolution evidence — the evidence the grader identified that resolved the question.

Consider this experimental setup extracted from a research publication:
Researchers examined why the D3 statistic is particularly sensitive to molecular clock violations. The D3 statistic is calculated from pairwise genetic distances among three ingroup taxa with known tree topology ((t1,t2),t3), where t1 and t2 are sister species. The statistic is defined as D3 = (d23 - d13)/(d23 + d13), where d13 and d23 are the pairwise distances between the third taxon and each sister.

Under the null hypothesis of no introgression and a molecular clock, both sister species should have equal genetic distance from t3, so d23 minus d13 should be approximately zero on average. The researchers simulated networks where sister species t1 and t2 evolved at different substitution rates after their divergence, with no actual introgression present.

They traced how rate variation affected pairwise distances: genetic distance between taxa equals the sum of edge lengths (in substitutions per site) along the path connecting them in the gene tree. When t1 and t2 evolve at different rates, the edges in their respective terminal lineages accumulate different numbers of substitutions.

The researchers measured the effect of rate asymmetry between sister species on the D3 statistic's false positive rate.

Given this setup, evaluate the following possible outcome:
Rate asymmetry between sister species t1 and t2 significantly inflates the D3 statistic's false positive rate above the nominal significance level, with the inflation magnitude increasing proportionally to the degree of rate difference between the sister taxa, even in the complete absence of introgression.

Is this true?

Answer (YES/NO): NO